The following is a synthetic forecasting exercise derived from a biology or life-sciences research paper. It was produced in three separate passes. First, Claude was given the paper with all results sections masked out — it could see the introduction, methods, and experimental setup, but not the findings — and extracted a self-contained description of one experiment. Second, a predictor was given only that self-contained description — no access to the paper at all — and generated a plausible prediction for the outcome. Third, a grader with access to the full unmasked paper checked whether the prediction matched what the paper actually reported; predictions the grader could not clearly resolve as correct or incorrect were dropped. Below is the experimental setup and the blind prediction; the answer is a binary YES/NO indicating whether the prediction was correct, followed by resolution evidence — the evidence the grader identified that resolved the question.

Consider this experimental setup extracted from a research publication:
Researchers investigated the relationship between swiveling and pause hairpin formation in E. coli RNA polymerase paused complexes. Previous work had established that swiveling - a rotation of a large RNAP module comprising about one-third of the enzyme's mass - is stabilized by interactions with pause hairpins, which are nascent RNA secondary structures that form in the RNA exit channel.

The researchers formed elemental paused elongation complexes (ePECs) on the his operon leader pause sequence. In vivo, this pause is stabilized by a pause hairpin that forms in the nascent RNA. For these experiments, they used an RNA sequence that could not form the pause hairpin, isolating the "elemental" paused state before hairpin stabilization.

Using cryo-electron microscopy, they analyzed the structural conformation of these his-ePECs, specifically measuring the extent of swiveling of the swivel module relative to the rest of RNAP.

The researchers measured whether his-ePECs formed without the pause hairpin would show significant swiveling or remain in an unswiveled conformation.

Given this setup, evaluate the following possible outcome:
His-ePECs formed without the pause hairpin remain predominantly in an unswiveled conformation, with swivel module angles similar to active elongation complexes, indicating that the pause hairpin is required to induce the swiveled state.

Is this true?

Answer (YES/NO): NO